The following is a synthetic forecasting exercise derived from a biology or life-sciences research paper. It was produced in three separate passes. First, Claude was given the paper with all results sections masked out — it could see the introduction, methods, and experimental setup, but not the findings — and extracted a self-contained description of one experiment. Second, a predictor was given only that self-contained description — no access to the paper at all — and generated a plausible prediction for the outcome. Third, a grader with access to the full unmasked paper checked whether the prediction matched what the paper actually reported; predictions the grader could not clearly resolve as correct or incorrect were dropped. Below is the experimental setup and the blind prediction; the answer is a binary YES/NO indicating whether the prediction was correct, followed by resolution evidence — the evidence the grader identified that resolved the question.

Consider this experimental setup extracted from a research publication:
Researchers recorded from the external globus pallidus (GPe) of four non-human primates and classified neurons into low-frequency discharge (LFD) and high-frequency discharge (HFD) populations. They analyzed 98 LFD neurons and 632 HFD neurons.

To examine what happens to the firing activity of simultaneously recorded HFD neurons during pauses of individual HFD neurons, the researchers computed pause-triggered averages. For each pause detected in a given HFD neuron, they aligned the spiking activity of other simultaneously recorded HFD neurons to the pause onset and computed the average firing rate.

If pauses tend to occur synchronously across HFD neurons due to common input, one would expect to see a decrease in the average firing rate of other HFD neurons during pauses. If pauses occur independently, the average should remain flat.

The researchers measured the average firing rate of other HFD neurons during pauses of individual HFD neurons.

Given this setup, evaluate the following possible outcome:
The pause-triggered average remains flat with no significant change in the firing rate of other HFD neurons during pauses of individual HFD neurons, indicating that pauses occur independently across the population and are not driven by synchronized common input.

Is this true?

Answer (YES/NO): NO